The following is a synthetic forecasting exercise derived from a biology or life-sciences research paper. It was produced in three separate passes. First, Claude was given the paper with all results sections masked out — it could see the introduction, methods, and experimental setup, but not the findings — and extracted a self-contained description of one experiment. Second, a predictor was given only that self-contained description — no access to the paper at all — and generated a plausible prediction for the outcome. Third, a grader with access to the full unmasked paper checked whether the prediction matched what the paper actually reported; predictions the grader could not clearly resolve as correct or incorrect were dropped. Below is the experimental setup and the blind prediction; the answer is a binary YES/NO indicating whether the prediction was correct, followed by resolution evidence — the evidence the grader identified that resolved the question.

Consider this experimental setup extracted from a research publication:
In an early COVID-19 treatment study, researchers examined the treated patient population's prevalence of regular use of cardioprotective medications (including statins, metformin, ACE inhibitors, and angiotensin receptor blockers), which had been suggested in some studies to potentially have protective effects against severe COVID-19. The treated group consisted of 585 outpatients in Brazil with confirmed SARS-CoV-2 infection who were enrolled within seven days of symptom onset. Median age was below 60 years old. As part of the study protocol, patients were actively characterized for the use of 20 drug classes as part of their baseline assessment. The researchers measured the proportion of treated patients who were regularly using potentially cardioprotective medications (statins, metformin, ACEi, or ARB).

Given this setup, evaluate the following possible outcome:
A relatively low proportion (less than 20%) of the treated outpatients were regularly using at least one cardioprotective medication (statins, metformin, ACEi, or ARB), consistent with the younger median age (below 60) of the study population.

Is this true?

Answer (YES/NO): NO